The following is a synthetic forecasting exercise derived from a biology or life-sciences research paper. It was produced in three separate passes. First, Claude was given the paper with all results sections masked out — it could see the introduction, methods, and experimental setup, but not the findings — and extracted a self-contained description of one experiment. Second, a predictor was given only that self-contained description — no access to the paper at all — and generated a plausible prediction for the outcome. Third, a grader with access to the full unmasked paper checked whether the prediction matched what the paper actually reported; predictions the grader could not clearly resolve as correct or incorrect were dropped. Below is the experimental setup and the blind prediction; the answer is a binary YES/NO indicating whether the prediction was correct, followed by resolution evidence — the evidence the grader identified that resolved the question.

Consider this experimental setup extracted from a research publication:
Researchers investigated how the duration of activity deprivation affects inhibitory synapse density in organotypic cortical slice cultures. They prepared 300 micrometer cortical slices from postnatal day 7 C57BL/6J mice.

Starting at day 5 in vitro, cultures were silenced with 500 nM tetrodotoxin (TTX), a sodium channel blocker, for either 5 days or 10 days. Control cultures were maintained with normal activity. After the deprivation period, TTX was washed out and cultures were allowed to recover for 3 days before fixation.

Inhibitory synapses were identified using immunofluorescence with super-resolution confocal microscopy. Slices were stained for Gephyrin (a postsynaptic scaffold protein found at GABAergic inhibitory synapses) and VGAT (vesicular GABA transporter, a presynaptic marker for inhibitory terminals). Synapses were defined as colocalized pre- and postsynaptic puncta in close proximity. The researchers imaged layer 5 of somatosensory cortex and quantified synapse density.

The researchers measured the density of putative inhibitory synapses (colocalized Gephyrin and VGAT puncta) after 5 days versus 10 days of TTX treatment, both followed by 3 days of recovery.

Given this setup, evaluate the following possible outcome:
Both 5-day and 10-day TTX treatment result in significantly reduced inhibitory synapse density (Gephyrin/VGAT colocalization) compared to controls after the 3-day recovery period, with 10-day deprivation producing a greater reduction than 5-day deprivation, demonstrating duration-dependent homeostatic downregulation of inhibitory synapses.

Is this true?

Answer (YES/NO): NO